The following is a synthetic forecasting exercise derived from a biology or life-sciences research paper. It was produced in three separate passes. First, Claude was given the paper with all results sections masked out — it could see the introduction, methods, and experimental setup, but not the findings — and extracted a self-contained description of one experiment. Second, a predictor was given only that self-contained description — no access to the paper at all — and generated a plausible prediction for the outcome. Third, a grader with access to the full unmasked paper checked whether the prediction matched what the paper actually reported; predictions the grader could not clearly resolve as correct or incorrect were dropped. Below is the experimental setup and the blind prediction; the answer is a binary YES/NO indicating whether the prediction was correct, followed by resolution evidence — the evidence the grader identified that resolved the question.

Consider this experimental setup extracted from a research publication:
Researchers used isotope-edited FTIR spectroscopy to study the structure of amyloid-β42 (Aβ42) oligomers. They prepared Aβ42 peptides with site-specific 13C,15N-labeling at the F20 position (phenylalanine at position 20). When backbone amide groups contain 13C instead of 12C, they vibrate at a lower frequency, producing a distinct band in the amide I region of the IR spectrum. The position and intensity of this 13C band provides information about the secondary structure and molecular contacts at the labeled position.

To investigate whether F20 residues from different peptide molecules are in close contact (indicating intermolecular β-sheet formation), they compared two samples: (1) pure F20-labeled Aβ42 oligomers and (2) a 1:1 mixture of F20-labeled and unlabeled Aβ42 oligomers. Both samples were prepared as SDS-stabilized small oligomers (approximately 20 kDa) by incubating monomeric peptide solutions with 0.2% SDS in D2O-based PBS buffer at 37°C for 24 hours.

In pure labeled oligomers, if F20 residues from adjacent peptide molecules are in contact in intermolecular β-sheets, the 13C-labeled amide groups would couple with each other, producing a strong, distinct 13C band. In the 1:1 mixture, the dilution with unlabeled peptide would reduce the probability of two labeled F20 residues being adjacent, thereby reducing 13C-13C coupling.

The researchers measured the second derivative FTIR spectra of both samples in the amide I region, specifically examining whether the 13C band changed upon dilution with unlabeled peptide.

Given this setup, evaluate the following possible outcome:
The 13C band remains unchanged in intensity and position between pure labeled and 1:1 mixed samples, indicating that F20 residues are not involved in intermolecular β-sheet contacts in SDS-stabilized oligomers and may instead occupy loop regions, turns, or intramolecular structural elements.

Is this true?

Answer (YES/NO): YES